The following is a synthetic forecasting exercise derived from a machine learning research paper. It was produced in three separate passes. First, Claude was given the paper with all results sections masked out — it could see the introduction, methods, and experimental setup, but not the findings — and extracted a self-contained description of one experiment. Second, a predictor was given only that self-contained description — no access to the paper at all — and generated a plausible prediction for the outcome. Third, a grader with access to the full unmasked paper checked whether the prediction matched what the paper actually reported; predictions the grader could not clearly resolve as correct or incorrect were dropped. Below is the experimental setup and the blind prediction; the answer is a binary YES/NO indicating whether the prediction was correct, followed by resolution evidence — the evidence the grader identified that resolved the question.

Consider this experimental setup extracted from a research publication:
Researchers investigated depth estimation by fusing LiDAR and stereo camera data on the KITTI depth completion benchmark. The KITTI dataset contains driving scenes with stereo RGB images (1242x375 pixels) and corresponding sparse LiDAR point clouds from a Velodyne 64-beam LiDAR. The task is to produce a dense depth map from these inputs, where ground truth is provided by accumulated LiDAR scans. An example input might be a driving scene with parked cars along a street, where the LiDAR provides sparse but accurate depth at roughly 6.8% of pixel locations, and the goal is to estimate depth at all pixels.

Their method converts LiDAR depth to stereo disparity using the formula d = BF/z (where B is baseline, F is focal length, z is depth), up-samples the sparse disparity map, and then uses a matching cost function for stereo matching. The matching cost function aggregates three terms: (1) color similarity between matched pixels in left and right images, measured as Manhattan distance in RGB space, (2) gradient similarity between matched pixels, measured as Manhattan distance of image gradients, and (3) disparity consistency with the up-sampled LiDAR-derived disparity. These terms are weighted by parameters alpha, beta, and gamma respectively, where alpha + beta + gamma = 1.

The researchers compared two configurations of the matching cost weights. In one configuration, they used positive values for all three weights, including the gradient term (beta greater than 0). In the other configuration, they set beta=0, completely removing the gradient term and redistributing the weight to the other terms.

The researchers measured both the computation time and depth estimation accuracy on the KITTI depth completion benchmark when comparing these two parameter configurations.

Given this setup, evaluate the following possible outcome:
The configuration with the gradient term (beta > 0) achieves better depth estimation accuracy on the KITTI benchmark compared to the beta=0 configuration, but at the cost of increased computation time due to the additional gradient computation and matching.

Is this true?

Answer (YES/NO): NO